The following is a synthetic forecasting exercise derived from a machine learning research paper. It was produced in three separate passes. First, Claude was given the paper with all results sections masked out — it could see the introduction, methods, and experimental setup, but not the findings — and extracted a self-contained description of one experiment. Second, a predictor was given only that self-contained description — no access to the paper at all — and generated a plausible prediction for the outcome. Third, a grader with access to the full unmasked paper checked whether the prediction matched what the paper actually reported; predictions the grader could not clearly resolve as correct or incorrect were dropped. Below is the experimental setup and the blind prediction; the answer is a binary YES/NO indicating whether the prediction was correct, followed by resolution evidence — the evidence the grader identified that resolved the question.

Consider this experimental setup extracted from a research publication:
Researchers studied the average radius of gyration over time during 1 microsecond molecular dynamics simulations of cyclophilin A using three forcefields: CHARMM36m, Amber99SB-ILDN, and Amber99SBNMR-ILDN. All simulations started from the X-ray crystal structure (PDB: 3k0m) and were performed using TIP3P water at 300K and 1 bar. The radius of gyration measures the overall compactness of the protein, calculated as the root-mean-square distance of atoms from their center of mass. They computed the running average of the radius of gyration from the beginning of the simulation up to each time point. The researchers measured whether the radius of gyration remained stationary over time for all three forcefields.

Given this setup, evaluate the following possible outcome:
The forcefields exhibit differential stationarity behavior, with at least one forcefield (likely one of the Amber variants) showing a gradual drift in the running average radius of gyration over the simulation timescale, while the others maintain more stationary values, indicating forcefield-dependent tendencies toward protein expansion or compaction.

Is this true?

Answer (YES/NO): NO